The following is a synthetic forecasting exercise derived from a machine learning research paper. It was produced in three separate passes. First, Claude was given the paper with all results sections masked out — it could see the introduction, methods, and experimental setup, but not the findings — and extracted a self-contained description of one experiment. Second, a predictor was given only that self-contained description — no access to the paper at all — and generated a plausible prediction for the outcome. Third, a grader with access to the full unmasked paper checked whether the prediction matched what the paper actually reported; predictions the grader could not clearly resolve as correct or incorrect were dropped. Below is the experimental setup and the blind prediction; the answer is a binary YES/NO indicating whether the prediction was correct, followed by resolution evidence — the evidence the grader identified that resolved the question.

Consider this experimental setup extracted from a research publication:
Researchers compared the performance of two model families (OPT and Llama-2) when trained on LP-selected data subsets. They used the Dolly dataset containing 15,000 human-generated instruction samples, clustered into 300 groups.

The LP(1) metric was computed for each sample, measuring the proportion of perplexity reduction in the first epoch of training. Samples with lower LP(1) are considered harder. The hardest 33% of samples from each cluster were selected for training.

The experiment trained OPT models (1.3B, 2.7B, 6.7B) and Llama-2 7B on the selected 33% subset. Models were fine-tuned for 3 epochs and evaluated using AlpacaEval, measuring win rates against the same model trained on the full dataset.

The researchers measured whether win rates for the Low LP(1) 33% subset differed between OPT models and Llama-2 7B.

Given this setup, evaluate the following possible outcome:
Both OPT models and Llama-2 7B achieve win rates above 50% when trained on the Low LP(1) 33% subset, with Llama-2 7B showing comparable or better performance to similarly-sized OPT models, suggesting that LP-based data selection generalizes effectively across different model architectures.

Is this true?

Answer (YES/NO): YES